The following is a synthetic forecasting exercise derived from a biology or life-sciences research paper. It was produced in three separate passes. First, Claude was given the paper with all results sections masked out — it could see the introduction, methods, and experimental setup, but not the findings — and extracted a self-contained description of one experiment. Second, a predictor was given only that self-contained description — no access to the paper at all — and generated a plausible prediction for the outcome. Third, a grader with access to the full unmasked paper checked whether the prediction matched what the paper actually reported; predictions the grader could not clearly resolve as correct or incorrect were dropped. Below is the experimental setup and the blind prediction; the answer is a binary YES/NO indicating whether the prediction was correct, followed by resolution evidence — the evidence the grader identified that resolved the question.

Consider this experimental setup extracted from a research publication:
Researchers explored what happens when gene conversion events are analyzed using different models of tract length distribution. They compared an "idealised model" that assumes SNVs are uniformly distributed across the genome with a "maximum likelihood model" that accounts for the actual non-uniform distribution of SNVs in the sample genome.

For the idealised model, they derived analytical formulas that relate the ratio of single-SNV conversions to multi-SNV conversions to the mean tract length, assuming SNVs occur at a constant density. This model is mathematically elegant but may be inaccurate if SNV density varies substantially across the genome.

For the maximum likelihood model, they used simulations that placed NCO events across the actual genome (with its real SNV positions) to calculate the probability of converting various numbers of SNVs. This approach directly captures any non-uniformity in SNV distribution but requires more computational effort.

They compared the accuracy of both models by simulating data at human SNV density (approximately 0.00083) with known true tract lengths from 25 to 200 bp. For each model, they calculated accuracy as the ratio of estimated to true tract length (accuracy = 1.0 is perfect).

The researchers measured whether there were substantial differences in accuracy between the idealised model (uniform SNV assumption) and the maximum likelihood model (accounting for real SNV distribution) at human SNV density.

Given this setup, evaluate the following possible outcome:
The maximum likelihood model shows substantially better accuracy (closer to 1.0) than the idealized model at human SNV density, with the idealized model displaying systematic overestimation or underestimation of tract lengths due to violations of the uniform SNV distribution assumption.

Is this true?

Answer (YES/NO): NO